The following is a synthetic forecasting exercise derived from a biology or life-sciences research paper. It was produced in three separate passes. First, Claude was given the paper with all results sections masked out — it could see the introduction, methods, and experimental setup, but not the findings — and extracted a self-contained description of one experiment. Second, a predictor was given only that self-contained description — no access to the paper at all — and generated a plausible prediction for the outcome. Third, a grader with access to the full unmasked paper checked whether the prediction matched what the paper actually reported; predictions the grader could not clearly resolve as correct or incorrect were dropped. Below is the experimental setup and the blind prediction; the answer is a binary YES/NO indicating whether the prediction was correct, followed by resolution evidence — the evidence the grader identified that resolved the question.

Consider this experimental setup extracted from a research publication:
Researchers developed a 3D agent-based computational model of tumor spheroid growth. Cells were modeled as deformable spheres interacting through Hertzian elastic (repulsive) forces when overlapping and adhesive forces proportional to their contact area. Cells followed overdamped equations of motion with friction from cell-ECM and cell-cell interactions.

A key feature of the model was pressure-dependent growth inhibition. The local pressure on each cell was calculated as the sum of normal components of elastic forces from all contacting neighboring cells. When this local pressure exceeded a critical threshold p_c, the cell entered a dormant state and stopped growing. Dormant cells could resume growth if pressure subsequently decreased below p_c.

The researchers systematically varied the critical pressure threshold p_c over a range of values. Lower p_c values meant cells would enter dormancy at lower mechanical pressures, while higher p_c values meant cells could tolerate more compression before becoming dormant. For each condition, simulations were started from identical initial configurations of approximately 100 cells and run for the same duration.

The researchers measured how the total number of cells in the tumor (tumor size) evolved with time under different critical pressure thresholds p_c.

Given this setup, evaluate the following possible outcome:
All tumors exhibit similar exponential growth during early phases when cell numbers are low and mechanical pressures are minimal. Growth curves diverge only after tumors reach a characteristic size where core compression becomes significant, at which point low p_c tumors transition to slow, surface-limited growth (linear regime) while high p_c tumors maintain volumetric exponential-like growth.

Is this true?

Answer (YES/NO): NO